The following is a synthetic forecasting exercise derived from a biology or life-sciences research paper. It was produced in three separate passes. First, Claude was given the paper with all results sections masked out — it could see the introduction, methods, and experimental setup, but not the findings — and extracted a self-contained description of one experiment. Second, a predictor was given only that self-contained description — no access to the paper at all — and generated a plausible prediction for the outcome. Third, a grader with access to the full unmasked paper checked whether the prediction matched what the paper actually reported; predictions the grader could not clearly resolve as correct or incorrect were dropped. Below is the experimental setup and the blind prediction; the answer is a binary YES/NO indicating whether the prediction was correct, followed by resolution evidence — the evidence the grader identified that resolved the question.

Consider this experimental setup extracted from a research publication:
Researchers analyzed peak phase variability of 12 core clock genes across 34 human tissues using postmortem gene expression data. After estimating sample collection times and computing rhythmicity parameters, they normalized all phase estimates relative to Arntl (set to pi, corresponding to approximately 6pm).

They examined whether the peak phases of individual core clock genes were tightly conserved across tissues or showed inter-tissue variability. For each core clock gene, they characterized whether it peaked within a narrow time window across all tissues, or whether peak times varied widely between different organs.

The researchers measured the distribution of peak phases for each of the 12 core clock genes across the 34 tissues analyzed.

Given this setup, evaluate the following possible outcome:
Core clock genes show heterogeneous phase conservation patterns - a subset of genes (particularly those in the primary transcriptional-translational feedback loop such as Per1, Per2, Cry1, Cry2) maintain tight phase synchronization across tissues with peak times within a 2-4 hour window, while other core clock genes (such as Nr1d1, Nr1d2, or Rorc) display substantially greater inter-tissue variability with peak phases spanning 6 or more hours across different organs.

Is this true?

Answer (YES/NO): NO